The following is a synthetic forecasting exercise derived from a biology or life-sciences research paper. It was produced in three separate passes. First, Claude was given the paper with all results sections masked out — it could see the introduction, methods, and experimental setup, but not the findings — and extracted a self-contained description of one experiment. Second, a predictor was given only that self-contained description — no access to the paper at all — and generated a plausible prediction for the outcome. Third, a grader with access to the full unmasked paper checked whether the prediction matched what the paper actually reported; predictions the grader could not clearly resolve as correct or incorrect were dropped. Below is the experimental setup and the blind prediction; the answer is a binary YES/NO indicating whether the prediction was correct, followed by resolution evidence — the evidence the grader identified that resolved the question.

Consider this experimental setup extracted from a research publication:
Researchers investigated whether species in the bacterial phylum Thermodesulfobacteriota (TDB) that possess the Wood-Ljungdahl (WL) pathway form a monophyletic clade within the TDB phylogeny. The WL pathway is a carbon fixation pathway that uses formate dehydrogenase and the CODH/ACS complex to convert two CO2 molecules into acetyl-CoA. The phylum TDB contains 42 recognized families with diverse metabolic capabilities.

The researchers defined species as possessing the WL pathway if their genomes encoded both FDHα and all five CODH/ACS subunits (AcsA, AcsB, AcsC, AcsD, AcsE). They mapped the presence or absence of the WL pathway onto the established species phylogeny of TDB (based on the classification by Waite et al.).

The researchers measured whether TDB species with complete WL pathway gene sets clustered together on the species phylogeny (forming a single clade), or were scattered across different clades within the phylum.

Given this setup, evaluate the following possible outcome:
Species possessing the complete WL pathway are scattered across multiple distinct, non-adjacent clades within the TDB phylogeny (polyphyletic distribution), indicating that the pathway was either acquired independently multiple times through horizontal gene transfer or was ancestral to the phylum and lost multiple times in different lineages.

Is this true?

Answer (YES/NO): YES